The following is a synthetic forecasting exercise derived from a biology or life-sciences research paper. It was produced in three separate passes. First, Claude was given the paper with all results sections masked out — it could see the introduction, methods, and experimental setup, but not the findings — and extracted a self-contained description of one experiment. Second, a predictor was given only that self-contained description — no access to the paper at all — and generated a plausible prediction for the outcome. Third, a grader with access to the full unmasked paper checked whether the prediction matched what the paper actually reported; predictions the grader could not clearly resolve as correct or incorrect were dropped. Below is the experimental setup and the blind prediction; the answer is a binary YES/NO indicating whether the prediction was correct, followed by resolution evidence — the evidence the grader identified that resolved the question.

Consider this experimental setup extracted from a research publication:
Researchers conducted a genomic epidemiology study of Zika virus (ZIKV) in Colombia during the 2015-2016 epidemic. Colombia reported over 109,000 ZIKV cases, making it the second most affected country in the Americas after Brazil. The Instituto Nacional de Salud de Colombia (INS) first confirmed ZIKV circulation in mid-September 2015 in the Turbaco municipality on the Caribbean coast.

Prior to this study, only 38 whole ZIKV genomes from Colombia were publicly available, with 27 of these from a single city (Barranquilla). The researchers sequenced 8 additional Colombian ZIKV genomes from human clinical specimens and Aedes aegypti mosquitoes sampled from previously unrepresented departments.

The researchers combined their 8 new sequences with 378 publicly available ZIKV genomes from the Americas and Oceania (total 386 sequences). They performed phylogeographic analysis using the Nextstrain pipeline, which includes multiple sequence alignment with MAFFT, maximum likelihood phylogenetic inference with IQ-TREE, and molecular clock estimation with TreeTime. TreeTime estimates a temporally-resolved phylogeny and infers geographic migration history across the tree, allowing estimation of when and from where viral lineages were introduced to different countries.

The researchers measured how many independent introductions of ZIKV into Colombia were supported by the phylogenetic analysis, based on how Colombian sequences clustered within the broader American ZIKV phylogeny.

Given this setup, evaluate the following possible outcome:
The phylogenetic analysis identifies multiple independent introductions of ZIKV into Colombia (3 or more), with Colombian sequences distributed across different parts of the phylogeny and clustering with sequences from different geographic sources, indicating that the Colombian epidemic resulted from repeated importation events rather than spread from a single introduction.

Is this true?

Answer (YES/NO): NO